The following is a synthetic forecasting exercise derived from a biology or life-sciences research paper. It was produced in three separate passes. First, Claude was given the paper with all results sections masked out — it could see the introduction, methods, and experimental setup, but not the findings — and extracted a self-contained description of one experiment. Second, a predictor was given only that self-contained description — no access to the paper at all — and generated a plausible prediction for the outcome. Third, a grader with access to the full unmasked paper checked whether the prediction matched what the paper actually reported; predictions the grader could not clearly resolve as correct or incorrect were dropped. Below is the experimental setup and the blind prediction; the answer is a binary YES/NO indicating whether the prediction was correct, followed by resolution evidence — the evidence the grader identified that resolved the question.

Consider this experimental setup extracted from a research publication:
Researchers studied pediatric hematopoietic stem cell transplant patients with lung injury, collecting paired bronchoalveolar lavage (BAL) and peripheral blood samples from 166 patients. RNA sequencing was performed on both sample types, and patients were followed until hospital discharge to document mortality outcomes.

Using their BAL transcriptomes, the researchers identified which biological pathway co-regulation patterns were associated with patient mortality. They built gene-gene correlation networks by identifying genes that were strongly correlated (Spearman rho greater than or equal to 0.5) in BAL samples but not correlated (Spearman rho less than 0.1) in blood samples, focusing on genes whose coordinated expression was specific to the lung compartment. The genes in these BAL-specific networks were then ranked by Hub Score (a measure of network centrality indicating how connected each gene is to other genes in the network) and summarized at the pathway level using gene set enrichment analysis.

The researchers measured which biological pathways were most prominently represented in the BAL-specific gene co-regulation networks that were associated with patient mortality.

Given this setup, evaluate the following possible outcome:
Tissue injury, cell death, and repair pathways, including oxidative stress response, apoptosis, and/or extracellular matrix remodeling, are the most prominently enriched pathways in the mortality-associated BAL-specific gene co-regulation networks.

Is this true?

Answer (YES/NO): NO